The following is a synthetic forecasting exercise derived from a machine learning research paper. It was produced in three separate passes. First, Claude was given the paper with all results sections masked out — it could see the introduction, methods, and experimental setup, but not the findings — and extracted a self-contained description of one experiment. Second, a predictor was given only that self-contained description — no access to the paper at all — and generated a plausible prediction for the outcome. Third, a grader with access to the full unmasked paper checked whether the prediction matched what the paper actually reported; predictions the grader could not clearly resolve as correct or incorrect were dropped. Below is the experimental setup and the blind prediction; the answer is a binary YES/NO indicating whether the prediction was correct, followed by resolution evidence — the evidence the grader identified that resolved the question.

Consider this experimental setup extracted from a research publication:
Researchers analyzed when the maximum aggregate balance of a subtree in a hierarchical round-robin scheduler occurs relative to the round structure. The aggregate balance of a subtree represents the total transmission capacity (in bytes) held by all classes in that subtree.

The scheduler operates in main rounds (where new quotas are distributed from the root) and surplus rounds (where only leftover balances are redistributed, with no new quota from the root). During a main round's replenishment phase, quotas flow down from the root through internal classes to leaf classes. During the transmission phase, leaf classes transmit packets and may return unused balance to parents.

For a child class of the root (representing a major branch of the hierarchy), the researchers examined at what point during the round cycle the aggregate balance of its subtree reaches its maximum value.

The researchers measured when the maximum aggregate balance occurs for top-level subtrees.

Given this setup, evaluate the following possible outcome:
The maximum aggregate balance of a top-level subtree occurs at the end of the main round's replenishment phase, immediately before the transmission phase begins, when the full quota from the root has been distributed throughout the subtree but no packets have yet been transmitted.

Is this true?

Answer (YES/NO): YES